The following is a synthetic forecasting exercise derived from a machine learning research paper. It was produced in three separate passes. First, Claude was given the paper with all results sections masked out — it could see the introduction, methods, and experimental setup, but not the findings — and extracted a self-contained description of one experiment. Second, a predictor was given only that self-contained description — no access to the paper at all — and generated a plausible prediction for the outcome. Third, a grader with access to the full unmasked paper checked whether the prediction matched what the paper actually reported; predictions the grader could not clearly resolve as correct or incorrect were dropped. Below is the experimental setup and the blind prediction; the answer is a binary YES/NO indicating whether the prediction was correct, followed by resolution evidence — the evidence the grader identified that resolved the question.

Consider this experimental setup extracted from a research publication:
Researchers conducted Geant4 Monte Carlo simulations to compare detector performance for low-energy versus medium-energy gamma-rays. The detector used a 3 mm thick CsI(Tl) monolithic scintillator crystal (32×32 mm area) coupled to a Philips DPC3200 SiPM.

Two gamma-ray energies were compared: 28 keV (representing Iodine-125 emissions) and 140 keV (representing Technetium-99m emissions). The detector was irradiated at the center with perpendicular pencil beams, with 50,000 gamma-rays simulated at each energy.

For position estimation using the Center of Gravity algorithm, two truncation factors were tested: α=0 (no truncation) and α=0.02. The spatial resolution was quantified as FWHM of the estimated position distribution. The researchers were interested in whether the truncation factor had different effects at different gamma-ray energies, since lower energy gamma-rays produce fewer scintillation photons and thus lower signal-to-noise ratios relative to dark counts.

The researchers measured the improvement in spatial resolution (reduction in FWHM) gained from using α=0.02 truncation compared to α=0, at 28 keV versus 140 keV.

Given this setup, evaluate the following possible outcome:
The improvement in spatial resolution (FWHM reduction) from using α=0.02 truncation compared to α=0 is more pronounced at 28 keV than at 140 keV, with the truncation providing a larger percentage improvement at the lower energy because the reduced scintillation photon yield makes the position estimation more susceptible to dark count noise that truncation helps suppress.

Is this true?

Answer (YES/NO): NO